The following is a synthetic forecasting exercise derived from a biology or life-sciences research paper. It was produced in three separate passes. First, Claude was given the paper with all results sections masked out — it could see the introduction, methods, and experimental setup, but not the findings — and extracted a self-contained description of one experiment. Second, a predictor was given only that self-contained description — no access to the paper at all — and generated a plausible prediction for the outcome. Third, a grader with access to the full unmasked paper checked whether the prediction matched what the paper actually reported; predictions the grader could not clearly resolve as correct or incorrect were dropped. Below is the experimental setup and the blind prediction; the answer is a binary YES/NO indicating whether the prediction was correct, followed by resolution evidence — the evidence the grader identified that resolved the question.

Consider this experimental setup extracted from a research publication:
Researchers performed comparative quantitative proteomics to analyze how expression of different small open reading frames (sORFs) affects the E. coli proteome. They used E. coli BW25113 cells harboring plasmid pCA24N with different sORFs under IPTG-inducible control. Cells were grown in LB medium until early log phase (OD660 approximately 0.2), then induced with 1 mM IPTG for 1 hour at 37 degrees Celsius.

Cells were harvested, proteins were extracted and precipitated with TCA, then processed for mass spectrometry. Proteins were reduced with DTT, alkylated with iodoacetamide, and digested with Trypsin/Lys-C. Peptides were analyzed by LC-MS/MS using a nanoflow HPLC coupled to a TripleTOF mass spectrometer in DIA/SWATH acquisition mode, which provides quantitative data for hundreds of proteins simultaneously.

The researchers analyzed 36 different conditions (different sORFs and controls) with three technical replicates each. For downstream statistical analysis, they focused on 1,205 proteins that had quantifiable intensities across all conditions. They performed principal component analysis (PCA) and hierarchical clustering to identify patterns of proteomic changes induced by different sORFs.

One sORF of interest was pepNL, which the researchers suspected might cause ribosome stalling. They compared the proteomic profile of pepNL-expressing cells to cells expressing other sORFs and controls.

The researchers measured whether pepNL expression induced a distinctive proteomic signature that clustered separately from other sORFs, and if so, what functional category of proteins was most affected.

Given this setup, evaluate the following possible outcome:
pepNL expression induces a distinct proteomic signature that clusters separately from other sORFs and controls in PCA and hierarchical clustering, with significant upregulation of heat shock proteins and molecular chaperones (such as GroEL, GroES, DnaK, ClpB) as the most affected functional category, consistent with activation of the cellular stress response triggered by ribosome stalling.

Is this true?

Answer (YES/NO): NO